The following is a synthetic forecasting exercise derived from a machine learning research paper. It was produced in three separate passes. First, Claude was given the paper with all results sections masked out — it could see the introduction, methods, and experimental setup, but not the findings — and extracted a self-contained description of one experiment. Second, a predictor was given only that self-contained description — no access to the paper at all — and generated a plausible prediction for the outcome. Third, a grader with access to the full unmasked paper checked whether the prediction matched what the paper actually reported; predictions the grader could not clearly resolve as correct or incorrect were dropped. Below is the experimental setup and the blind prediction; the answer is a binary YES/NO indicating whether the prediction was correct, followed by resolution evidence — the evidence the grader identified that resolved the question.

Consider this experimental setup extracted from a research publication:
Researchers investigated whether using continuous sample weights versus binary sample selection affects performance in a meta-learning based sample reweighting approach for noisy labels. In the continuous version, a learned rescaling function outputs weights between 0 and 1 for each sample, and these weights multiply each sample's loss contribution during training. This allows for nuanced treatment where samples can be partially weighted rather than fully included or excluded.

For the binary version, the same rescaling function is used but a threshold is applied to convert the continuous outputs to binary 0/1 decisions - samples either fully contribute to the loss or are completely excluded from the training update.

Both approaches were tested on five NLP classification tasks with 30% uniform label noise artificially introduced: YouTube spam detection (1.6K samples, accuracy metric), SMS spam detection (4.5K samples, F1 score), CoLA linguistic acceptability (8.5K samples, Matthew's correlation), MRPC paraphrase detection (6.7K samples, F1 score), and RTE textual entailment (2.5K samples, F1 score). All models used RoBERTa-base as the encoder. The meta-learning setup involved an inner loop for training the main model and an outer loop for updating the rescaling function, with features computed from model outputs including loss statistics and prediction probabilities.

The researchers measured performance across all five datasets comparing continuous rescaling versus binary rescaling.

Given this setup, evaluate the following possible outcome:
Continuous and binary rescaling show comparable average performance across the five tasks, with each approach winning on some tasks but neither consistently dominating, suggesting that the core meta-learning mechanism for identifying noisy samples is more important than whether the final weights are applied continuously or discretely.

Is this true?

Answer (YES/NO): NO